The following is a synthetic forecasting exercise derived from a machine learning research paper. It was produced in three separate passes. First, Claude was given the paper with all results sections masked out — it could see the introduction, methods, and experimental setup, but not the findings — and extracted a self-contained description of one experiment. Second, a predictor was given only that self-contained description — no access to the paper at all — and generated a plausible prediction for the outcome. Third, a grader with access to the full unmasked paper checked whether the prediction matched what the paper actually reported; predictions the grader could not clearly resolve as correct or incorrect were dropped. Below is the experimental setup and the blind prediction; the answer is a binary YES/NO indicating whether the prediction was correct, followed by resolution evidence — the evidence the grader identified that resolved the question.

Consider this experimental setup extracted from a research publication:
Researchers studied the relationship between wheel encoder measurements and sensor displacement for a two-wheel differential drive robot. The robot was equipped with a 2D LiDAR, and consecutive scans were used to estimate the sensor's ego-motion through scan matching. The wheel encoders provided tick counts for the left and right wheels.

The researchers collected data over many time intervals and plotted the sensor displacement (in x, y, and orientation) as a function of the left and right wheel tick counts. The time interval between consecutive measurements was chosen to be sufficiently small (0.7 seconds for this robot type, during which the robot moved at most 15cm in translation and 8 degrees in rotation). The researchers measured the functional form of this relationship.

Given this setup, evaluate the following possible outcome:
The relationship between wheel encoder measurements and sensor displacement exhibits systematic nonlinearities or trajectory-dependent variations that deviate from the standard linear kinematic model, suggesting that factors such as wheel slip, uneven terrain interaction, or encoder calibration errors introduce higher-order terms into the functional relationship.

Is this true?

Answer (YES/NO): NO